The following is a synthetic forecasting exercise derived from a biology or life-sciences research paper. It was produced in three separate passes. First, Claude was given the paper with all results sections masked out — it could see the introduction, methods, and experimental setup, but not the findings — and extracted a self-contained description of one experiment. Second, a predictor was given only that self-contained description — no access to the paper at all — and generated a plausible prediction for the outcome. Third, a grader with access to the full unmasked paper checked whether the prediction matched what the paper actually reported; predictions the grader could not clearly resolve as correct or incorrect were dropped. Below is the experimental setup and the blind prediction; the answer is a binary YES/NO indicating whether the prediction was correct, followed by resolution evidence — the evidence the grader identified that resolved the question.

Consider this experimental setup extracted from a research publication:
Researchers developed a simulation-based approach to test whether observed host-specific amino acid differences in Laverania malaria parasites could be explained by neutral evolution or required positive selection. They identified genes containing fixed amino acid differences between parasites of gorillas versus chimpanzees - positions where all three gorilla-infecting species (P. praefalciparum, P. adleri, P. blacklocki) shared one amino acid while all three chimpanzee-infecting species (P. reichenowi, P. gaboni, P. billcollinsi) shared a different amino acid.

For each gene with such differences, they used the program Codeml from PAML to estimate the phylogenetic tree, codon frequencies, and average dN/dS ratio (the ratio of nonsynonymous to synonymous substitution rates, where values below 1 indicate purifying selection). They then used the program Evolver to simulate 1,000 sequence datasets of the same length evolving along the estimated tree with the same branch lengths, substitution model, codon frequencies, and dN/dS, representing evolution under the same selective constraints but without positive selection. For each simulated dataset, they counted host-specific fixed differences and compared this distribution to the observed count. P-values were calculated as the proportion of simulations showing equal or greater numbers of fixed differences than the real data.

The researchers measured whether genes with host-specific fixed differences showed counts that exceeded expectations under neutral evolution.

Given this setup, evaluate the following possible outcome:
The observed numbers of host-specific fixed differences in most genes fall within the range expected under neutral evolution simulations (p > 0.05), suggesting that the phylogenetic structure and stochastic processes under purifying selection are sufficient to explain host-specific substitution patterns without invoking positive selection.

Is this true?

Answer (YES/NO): NO